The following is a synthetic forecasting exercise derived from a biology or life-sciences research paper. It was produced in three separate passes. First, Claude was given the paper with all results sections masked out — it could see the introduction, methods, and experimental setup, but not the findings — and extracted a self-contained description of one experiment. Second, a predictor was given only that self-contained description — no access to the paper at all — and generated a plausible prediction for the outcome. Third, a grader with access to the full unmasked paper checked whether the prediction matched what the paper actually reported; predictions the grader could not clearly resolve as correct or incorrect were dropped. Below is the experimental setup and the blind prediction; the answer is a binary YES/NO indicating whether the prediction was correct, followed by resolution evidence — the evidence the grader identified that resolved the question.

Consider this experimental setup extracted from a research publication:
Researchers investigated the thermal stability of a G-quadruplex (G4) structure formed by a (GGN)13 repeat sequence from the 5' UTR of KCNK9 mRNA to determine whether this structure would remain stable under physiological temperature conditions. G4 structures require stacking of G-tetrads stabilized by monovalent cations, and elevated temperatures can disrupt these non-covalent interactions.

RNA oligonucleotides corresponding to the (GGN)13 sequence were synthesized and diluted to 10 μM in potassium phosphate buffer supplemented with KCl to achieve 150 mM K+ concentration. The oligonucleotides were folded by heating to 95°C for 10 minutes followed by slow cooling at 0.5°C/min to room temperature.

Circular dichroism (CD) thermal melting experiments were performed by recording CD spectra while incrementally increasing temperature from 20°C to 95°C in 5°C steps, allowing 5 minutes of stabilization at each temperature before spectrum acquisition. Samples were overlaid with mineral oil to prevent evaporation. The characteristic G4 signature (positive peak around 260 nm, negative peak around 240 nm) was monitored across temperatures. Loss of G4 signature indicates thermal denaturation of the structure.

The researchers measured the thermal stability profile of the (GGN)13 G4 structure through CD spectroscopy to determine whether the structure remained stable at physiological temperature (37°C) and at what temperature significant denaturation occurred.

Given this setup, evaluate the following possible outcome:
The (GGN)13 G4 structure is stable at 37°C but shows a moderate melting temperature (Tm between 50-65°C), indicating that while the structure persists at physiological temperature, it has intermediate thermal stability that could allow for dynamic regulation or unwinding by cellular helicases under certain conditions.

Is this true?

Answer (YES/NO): NO